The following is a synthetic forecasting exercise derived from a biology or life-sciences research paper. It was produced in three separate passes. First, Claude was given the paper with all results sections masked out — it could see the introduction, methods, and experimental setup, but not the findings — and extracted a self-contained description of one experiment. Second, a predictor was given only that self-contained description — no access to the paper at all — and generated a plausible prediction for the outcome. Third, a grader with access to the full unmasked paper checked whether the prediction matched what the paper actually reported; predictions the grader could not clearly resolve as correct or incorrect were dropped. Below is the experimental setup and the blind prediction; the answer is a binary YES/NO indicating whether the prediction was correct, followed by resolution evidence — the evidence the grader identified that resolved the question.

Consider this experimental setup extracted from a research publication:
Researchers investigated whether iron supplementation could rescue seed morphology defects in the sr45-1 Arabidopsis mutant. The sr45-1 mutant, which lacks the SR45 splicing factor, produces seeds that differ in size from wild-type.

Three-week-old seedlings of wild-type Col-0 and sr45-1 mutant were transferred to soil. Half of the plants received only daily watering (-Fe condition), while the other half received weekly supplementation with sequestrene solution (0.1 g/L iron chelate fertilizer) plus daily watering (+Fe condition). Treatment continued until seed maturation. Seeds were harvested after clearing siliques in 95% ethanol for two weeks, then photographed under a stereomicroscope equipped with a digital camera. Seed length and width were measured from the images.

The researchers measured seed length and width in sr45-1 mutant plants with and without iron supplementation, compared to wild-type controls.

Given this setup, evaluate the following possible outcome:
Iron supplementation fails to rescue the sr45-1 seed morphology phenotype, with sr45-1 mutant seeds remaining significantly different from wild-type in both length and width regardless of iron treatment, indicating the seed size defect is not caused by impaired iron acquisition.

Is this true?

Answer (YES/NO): NO